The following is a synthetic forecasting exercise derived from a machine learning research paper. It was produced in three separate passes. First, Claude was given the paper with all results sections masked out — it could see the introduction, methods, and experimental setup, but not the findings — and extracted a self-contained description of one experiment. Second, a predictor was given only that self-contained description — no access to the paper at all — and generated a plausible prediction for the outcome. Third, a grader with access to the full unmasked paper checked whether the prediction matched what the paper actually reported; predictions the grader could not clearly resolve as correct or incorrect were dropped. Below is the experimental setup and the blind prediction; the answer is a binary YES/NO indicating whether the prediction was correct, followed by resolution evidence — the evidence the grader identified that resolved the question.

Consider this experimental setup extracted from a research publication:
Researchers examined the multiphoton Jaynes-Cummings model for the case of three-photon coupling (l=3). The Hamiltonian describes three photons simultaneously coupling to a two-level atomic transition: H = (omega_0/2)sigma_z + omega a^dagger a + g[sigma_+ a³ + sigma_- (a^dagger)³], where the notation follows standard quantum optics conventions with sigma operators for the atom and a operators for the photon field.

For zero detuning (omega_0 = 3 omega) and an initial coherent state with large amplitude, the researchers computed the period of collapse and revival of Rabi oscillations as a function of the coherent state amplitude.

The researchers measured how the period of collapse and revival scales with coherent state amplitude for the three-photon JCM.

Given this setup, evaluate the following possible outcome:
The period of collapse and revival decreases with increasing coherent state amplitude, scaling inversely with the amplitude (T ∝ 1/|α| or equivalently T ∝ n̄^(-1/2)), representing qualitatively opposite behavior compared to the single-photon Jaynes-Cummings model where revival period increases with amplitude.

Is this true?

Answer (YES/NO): YES